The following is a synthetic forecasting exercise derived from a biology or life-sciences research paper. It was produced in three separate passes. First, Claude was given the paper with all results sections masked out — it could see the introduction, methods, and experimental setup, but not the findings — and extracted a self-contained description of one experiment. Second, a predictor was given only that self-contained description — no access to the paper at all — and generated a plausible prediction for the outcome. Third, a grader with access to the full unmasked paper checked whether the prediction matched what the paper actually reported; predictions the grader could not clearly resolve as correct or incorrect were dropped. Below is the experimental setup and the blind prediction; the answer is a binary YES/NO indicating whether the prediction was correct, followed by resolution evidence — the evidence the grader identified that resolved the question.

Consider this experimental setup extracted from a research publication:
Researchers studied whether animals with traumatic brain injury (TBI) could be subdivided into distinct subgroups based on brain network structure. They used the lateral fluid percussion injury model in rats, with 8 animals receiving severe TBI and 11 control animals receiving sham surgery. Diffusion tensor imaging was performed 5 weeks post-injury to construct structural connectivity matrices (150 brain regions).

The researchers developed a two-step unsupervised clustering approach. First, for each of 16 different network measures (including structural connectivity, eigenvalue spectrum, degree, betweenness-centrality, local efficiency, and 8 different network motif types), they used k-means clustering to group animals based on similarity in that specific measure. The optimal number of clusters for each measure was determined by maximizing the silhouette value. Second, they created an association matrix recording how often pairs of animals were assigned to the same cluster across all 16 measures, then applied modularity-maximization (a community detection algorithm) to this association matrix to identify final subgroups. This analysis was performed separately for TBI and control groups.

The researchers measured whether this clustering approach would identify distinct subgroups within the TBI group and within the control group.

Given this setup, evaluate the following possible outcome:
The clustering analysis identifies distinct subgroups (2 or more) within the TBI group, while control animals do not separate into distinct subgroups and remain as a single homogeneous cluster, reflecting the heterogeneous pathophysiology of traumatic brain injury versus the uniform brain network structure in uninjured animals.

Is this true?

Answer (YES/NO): YES